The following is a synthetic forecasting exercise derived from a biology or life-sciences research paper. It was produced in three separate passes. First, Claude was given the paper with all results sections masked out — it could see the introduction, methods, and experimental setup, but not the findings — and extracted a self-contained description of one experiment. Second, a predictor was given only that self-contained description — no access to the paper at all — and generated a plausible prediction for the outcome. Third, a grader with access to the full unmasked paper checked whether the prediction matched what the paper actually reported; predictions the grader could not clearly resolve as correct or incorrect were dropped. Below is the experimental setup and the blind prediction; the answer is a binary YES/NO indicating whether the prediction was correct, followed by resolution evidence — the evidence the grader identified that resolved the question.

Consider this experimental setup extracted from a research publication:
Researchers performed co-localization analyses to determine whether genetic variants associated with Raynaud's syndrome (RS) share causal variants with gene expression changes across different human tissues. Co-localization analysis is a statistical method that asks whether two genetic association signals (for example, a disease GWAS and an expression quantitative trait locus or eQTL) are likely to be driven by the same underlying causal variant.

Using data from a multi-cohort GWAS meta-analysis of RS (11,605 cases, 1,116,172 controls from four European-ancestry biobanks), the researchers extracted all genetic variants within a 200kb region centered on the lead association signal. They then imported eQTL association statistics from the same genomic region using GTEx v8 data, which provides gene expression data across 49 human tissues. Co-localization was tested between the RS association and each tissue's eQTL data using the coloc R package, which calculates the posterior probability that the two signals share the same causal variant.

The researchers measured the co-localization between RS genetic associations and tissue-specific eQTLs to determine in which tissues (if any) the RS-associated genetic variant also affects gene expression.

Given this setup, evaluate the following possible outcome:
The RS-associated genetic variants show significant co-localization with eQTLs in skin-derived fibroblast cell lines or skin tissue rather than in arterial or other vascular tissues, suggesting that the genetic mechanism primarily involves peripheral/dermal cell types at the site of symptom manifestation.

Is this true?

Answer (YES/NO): NO